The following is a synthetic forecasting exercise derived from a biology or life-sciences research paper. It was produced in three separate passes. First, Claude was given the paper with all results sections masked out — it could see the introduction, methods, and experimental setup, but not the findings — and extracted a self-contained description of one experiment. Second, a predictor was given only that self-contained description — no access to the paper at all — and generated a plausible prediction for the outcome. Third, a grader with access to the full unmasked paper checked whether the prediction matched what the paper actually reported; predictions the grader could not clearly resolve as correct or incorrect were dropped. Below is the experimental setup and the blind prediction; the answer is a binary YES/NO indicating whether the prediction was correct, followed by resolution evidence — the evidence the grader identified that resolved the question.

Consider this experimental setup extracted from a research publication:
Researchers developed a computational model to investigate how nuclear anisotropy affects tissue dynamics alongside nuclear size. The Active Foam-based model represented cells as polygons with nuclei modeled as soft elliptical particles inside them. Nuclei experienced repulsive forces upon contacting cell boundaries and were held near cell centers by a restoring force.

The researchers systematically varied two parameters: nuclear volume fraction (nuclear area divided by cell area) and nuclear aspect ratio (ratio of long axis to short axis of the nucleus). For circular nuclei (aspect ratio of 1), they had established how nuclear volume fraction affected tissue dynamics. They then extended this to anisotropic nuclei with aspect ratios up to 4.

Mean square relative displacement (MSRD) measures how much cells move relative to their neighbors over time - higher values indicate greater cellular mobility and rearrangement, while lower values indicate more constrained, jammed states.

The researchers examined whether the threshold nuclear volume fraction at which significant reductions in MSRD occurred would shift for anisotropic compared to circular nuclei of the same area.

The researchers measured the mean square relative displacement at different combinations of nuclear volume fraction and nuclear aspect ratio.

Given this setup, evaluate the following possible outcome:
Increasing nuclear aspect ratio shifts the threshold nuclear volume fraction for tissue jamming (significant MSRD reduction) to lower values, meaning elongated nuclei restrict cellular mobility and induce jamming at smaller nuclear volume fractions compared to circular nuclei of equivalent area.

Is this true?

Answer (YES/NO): YES